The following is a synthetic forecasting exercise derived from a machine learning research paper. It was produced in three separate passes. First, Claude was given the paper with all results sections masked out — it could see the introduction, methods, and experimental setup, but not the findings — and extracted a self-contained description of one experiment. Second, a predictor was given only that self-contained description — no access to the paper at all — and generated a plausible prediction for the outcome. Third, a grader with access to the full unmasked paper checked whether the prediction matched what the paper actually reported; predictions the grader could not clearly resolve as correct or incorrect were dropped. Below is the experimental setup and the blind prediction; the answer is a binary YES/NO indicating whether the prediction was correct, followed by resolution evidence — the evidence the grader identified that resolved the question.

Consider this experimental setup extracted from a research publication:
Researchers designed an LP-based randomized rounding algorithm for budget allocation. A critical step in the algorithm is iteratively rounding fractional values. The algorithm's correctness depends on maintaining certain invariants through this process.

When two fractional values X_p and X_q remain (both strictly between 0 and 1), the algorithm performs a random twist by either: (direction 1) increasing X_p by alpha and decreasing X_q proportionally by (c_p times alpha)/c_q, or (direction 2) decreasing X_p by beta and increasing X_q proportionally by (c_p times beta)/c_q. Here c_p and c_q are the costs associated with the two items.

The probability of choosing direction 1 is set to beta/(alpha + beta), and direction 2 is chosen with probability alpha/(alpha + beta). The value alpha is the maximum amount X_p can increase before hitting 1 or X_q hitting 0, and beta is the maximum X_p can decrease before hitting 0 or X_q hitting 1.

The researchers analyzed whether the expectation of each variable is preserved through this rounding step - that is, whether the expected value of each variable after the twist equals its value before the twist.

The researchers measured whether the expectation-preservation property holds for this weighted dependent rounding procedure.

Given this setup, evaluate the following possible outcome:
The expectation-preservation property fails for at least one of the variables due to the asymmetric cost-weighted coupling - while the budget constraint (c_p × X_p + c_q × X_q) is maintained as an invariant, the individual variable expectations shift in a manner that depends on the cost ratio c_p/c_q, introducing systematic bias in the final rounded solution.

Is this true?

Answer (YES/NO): NO